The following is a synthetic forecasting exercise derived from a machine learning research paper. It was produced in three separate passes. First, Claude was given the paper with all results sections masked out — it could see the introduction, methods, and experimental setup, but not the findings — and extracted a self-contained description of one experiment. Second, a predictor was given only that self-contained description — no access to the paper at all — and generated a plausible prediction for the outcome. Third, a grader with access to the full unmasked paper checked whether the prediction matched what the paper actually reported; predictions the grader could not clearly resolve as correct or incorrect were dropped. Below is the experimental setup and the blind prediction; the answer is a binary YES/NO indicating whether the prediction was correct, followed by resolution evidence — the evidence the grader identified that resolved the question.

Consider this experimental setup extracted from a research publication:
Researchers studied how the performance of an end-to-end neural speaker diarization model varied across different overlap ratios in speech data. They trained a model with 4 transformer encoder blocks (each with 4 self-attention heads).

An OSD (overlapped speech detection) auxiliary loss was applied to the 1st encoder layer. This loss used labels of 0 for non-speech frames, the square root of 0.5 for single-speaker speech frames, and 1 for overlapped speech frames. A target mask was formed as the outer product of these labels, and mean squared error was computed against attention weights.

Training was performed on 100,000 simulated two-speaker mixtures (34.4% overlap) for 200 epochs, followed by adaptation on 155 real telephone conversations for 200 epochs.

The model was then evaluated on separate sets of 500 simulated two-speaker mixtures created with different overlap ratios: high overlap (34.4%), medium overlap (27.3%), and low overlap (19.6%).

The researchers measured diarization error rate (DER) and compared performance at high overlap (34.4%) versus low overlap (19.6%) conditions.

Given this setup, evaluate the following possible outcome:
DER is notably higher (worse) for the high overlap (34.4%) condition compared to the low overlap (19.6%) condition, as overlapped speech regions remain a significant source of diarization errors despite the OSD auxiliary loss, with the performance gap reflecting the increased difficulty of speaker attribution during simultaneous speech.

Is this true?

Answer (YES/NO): NO